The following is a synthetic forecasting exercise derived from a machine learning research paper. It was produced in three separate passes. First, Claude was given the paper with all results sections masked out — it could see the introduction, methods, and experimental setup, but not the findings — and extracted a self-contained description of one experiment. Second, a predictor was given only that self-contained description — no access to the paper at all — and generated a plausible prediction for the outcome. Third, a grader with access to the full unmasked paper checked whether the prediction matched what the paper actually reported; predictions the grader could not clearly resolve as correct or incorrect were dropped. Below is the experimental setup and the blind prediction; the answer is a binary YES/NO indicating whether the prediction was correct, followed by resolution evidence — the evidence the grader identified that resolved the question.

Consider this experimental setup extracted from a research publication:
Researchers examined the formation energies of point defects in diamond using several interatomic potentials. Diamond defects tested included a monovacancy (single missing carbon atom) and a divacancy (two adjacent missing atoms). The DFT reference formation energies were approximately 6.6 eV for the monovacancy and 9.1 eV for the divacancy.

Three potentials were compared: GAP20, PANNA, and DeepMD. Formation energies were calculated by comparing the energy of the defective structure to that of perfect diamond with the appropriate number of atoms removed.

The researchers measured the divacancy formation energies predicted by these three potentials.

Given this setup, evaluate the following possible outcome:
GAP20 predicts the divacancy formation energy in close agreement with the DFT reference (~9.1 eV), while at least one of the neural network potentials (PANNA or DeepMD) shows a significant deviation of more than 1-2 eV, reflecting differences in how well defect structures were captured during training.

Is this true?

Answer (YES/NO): NO